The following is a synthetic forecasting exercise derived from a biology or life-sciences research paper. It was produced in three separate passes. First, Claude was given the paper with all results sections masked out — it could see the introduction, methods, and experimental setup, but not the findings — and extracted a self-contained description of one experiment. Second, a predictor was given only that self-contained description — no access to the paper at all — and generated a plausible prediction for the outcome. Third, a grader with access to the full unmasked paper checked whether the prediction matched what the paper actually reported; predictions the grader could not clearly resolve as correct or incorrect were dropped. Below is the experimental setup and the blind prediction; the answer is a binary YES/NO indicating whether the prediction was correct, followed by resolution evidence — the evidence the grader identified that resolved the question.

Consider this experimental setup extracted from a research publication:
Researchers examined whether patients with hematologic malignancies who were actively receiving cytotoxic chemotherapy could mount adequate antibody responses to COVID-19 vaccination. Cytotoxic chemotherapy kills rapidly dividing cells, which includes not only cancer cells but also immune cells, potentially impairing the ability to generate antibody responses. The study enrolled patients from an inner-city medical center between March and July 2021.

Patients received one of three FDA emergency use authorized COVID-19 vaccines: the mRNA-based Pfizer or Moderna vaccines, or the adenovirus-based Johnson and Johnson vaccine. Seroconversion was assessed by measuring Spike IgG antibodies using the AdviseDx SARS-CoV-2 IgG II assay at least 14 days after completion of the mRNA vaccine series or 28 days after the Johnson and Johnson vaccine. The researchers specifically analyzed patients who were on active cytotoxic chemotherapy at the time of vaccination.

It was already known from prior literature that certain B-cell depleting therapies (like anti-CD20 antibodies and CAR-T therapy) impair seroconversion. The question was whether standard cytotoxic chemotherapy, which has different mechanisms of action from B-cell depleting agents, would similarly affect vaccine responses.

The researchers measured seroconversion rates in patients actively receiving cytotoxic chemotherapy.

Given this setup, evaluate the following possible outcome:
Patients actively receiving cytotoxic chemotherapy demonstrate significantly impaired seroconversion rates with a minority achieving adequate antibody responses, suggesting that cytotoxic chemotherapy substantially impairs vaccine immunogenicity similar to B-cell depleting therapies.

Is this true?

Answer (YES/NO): NO